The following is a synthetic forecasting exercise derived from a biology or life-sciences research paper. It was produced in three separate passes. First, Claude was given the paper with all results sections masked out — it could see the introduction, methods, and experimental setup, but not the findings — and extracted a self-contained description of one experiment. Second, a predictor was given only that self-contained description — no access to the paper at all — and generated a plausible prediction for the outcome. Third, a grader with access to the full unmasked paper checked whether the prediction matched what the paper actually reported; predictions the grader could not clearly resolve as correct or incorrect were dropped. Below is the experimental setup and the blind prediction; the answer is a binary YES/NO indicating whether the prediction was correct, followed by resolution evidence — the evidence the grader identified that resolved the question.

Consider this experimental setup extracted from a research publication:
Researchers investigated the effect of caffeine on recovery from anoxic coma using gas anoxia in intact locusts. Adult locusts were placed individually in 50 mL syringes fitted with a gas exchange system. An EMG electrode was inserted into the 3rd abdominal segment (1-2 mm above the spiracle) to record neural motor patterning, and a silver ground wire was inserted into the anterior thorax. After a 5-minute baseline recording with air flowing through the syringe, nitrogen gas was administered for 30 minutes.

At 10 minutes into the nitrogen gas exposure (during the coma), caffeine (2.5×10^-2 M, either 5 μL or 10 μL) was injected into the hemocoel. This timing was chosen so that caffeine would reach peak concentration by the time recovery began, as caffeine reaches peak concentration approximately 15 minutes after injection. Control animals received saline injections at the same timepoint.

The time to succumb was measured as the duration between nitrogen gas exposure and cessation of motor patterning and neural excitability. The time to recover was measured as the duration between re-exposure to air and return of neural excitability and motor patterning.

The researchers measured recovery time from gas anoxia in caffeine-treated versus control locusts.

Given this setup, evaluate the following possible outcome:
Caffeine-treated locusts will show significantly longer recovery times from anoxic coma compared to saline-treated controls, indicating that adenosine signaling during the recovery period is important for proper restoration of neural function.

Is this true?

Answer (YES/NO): NO